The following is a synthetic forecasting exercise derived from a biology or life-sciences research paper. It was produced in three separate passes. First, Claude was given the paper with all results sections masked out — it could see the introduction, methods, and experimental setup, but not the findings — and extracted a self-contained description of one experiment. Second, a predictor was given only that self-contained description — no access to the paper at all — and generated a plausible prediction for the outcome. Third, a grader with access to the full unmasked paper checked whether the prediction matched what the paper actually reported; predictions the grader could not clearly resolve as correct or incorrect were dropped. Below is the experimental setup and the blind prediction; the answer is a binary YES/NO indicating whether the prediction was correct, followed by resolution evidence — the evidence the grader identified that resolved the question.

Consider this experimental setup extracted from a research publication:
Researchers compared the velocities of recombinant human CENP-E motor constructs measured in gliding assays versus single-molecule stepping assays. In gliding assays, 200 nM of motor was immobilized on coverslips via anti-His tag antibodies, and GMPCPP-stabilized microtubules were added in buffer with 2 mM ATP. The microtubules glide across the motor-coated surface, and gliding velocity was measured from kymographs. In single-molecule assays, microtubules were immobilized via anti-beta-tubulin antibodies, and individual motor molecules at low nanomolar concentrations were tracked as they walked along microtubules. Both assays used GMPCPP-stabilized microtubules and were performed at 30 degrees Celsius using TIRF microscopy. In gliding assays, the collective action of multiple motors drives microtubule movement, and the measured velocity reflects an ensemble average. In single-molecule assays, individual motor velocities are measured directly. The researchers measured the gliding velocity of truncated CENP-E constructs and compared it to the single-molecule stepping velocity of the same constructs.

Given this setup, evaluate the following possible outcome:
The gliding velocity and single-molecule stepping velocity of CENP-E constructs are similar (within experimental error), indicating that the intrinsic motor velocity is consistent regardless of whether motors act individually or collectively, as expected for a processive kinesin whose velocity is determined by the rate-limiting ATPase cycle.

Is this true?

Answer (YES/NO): YES